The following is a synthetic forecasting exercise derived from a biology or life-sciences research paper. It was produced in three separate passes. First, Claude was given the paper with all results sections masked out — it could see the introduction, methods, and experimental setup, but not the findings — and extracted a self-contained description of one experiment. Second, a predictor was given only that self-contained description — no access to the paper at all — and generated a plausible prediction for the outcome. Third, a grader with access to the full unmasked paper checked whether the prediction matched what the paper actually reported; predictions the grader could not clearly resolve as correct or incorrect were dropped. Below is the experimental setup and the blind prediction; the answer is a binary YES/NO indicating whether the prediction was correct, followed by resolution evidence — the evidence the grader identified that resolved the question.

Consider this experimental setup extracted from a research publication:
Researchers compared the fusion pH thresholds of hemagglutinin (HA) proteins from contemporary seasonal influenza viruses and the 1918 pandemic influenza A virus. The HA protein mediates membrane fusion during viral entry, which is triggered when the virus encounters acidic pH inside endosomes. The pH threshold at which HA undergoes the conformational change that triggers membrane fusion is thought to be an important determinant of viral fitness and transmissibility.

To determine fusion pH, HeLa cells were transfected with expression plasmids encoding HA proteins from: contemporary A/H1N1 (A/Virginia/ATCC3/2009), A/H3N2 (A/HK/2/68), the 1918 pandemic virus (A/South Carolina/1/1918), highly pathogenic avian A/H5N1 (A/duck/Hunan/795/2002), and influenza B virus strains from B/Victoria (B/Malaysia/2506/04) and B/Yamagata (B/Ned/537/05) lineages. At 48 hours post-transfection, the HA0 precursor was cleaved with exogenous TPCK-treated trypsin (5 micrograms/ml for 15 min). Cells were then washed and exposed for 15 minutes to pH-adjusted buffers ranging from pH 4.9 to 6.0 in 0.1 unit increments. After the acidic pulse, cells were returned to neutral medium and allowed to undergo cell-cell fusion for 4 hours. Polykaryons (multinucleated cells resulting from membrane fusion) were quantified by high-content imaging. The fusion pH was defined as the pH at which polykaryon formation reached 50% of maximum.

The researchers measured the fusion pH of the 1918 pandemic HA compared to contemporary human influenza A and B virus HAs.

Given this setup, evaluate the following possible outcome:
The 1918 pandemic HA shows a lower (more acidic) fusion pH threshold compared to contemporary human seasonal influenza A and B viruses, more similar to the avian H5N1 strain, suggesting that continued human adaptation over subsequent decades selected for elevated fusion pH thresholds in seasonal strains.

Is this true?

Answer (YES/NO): NO